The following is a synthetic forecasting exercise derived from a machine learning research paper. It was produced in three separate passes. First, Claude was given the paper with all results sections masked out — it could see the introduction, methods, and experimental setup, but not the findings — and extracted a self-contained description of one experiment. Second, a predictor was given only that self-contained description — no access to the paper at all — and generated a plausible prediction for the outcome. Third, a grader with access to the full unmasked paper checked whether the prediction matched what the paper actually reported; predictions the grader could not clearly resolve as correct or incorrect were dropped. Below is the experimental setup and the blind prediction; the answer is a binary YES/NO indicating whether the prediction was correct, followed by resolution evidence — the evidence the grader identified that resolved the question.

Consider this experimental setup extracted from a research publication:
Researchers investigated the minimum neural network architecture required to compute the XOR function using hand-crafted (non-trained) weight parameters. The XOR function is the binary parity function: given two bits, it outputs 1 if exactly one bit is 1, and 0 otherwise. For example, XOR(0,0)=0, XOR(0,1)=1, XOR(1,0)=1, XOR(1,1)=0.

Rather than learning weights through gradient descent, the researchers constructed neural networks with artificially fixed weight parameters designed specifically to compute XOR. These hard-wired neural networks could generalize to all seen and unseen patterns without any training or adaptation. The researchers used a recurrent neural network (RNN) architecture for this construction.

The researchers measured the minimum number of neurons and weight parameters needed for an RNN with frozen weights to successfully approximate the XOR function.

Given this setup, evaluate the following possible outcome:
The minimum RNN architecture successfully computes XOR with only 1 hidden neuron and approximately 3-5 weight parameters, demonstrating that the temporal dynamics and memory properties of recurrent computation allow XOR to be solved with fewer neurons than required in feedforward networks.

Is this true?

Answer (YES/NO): NO